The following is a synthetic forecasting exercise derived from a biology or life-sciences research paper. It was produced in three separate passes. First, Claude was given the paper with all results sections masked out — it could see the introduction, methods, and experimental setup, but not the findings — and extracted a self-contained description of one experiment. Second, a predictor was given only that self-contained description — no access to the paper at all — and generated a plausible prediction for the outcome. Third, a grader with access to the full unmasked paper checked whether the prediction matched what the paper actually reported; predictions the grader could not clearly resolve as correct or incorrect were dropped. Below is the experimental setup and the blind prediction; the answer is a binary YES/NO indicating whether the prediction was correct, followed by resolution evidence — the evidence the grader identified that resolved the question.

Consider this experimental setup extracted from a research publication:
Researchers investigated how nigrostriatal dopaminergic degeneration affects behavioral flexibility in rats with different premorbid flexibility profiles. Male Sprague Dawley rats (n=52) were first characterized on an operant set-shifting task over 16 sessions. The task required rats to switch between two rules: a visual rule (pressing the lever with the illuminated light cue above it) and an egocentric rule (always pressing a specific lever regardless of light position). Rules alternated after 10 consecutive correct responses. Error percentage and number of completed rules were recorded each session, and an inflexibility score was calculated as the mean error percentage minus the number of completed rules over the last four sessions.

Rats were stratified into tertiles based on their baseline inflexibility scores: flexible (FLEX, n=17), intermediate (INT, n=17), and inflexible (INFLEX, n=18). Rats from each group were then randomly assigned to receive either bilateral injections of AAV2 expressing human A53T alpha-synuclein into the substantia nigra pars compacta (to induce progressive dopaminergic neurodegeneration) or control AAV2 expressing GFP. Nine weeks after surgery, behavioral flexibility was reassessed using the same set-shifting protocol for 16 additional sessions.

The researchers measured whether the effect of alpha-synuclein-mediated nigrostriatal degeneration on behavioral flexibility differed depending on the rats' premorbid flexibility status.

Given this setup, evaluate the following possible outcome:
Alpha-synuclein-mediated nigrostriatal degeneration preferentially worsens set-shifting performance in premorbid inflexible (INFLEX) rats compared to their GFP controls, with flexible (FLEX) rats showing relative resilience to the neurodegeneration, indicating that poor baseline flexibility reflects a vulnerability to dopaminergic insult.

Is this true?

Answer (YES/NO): NO